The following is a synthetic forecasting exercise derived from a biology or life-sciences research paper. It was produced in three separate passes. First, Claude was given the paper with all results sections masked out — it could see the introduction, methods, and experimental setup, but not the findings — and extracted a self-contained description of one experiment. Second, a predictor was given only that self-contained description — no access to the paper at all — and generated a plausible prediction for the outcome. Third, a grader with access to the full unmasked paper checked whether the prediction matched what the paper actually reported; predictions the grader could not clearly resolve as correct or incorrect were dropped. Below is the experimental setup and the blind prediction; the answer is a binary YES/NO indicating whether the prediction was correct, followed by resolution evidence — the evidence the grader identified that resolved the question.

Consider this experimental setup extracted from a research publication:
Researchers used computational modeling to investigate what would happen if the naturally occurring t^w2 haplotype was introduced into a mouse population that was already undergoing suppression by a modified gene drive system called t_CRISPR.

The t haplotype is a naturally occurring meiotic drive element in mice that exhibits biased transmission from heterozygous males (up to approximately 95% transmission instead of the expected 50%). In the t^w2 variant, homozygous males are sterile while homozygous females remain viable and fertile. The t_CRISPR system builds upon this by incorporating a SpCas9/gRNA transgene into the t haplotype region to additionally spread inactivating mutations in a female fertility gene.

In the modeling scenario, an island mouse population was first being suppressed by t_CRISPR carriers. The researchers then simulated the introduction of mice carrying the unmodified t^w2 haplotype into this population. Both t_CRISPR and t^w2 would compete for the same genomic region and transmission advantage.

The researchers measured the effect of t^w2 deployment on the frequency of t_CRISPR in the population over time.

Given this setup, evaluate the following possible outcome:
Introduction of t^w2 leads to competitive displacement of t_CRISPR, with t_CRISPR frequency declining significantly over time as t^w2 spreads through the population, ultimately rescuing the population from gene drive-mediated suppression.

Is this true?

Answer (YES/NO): YES